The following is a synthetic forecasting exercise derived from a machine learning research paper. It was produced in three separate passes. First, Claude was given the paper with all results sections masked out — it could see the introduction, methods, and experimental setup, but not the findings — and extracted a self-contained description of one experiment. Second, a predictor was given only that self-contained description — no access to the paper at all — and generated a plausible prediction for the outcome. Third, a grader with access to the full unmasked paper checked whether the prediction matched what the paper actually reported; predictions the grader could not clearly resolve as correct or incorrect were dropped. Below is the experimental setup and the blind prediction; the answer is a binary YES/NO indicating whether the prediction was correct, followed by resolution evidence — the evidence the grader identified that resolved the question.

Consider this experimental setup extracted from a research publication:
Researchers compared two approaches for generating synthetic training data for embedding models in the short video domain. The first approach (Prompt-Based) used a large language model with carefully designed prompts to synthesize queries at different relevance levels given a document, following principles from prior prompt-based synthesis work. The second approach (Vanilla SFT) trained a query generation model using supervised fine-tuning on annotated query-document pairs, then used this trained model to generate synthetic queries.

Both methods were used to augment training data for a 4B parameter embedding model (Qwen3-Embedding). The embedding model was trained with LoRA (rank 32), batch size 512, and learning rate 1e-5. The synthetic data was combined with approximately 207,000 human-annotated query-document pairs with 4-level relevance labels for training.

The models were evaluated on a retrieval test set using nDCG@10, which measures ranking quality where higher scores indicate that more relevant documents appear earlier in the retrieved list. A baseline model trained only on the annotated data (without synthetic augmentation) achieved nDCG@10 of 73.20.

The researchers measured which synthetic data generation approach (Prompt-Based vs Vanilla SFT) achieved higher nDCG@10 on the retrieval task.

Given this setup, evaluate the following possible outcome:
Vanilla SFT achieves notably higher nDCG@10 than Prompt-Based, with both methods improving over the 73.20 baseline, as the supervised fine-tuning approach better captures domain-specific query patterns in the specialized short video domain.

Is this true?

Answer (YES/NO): YES